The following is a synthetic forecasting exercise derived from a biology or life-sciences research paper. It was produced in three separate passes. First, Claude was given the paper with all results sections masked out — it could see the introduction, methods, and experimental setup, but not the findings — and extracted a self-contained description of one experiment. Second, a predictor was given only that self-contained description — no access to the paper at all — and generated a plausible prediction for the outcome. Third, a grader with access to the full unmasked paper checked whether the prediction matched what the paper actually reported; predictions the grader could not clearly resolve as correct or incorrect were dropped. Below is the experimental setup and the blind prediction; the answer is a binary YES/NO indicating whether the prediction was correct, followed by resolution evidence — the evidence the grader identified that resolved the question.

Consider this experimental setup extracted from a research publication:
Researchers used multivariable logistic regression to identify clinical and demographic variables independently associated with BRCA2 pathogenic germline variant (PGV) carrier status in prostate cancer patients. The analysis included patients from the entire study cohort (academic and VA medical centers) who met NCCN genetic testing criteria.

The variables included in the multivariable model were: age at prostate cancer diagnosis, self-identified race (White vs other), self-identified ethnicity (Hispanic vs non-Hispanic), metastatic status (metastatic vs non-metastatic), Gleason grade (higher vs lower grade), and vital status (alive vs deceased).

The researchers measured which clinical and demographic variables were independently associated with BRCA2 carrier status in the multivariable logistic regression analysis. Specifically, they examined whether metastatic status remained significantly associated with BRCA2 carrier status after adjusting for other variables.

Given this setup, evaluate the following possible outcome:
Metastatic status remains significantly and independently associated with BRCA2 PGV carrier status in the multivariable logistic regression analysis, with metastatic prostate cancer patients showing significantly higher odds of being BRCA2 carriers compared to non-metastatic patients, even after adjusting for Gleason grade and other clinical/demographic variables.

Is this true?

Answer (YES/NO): NO